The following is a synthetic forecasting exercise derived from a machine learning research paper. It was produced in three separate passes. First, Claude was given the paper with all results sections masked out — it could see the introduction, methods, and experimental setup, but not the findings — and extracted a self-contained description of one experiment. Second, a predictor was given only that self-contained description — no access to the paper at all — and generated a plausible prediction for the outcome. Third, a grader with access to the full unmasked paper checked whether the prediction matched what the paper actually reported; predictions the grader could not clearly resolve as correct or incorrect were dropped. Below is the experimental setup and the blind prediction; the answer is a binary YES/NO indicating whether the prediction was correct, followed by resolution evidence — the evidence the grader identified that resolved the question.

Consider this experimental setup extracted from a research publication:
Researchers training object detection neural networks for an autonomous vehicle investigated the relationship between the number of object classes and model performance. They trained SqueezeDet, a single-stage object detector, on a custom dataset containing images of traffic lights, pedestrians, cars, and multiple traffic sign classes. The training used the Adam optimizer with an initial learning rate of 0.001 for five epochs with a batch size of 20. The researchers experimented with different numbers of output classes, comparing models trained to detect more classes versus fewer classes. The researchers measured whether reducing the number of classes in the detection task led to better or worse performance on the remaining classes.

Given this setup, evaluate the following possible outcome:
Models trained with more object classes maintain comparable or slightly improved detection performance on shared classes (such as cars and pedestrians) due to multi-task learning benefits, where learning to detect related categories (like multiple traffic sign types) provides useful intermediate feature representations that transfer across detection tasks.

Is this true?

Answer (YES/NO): NO